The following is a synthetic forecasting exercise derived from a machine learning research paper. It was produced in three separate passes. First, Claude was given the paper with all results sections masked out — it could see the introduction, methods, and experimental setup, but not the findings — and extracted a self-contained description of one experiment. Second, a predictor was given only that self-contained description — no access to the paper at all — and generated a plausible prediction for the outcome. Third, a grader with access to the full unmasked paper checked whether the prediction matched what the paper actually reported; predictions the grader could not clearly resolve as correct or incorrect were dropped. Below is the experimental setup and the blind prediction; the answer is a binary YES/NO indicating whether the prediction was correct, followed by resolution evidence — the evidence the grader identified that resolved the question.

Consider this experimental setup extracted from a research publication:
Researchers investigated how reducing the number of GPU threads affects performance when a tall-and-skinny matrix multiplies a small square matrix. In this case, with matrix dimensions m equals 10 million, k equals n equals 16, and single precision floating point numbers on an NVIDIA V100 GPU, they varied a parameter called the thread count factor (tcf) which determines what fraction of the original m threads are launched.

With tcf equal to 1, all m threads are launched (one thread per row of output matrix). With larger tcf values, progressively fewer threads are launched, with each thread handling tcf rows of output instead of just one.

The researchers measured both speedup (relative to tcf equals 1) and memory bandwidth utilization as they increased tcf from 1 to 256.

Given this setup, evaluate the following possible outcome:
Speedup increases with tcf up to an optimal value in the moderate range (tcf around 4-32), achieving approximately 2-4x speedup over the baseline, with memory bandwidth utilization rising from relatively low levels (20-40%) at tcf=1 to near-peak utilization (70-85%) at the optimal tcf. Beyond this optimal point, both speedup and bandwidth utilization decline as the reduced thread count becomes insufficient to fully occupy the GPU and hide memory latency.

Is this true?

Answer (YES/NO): NO